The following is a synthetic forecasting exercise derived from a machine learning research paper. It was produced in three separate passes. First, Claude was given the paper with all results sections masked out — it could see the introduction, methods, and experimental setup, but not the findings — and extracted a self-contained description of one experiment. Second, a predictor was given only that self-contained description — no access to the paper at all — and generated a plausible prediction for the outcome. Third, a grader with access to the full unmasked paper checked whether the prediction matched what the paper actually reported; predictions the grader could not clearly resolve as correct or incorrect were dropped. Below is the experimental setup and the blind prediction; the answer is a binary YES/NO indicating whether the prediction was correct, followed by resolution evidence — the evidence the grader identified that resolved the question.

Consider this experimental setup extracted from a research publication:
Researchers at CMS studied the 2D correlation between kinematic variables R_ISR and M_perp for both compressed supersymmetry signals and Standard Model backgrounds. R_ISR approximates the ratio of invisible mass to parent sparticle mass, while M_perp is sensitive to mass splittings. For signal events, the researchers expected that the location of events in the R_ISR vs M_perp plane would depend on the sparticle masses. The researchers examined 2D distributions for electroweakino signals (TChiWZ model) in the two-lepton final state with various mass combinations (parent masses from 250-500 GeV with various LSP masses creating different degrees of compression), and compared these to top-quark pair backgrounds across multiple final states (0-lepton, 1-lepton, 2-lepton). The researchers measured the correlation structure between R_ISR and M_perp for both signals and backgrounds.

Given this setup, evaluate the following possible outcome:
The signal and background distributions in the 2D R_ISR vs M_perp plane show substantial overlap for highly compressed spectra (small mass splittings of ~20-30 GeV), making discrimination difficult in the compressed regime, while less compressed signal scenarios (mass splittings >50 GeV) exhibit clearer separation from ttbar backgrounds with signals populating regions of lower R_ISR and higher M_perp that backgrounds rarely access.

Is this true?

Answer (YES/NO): NO